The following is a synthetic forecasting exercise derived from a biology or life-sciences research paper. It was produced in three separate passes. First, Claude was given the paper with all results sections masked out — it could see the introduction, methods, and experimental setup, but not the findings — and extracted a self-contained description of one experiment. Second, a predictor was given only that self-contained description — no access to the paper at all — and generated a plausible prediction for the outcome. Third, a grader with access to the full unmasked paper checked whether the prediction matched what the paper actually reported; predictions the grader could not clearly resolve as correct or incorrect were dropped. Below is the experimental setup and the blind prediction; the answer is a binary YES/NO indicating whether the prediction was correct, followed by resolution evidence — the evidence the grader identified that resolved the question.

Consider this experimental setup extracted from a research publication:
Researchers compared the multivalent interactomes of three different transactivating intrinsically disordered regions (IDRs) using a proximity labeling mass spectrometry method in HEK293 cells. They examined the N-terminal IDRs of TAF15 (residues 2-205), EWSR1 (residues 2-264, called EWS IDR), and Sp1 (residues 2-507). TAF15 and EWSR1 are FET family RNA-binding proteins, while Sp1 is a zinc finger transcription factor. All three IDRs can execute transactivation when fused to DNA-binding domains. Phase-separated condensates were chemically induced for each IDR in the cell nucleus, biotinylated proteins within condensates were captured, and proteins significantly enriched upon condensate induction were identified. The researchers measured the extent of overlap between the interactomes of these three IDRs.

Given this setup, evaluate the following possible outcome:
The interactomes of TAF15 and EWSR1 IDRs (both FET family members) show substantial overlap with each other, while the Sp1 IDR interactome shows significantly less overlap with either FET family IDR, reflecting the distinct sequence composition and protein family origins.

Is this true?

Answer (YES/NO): NO